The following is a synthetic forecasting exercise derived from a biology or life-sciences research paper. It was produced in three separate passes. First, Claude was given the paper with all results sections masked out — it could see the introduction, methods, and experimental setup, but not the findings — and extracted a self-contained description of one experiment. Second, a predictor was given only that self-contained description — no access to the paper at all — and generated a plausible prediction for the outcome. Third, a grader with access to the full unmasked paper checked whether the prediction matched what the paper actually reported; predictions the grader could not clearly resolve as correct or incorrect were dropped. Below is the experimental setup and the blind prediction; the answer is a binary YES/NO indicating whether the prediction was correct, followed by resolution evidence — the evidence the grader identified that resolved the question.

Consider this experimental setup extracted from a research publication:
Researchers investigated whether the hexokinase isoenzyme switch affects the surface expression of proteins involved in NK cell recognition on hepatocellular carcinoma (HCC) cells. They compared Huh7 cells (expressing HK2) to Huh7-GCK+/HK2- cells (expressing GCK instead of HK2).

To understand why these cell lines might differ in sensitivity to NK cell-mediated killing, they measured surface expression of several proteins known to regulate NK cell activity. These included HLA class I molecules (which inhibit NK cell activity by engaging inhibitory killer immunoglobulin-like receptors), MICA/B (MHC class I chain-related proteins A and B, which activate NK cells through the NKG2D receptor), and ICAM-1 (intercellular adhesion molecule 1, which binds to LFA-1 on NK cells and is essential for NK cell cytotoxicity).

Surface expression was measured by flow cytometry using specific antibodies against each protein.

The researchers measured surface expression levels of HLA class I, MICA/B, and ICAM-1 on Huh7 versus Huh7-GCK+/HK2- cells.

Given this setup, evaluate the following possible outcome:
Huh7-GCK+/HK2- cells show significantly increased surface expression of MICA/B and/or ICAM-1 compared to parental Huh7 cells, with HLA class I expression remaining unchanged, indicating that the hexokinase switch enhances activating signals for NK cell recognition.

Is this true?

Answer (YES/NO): YES